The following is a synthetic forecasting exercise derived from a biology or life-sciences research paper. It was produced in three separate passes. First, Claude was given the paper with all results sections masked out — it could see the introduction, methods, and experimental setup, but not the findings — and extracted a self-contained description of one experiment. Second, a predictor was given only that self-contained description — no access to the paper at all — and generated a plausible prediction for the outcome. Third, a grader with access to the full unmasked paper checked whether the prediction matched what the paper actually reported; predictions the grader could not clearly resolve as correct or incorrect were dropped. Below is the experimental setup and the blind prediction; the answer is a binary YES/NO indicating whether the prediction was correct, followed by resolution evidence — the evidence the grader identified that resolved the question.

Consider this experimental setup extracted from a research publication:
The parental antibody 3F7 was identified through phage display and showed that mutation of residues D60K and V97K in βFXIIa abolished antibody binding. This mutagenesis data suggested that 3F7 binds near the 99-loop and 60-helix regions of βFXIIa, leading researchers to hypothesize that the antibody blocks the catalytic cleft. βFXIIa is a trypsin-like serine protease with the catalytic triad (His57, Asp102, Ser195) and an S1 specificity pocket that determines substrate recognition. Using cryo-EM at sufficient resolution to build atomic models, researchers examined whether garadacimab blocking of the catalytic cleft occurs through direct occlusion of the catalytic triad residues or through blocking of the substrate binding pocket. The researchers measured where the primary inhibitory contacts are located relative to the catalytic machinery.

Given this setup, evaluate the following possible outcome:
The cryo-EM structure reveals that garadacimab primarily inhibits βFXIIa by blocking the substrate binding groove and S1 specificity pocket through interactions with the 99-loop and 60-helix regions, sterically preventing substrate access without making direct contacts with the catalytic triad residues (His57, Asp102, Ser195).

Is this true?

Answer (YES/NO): NO